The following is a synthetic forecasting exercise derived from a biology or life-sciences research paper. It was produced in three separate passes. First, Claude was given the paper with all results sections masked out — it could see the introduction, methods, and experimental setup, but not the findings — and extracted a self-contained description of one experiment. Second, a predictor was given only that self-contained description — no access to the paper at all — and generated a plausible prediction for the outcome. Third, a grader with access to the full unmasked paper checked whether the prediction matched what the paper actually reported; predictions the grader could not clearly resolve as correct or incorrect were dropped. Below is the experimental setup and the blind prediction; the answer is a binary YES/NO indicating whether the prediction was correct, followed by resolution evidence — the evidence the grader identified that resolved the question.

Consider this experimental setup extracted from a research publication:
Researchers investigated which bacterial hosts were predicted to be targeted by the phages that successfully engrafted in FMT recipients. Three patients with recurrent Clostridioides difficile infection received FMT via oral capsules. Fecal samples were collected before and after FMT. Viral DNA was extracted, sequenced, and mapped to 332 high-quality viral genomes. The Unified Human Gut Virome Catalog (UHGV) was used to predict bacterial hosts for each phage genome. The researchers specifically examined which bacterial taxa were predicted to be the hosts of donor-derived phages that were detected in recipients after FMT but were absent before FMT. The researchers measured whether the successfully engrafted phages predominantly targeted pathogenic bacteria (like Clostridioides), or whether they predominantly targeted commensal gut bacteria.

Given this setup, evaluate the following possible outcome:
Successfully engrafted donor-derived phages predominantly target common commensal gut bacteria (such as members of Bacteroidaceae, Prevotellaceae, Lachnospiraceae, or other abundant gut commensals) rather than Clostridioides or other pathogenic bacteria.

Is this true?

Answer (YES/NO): YES